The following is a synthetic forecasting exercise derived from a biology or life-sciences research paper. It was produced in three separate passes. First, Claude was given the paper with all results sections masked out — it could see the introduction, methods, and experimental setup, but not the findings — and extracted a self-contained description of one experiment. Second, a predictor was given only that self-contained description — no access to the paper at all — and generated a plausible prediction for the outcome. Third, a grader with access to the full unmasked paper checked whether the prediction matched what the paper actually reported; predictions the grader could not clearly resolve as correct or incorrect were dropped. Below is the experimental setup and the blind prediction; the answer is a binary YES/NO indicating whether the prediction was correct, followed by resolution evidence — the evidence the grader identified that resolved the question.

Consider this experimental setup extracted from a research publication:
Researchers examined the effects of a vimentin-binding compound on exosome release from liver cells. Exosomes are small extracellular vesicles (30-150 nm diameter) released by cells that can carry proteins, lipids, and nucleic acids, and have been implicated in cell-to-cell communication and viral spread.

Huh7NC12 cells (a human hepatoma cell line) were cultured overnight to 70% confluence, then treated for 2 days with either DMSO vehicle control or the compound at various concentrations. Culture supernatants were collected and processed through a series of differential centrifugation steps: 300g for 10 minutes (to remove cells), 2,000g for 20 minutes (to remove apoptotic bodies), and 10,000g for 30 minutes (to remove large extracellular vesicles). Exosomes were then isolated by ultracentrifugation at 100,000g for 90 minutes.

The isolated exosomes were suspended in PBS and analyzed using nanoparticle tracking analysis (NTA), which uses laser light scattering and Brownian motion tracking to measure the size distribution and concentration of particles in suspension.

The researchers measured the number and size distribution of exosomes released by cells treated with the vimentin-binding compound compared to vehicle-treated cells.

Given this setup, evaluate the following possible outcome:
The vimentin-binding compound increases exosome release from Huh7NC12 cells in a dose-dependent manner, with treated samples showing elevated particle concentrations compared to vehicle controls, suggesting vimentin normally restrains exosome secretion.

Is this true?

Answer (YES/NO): NO